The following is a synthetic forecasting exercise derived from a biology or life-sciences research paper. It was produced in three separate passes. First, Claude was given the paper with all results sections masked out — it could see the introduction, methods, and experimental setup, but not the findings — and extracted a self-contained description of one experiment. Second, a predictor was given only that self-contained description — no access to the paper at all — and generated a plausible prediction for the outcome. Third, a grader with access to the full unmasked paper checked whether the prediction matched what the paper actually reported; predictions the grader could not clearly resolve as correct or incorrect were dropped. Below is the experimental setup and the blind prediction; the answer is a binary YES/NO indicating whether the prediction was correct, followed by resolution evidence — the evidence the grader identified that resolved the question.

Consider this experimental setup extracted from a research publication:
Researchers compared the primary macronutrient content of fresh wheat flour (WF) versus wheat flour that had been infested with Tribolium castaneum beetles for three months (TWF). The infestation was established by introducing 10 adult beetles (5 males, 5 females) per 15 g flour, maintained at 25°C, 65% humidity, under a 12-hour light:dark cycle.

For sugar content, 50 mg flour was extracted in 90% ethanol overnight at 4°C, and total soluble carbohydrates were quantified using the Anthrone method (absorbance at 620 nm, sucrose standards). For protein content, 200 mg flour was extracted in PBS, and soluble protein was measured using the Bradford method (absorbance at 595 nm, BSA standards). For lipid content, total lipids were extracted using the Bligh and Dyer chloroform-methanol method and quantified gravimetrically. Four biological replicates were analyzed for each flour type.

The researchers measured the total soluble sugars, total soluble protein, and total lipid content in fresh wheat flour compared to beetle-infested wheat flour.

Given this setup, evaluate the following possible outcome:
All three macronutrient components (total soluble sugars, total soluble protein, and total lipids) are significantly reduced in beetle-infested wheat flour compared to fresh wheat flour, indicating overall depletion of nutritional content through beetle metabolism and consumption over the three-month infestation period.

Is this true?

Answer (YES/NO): NO